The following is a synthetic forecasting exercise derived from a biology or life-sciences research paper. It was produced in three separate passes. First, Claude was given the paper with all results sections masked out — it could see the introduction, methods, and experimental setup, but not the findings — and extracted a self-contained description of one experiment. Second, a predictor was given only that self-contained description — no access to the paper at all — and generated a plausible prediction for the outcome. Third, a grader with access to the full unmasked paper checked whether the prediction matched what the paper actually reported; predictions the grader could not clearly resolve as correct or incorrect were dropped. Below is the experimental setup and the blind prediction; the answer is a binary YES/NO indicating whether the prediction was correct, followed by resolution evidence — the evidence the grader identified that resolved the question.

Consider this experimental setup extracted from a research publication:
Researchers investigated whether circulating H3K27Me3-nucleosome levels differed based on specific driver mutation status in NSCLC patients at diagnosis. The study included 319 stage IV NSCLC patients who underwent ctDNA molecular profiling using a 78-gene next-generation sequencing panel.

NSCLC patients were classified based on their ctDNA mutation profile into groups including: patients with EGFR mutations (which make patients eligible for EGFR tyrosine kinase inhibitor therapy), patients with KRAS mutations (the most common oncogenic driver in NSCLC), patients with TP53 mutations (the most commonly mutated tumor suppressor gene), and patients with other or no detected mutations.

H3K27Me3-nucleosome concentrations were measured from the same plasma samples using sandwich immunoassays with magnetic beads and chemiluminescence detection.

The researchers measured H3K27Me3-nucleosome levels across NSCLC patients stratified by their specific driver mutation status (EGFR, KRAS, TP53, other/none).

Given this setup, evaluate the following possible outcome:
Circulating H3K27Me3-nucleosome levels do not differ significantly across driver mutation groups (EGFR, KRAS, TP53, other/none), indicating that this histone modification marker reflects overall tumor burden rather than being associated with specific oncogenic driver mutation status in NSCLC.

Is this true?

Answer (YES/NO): NO